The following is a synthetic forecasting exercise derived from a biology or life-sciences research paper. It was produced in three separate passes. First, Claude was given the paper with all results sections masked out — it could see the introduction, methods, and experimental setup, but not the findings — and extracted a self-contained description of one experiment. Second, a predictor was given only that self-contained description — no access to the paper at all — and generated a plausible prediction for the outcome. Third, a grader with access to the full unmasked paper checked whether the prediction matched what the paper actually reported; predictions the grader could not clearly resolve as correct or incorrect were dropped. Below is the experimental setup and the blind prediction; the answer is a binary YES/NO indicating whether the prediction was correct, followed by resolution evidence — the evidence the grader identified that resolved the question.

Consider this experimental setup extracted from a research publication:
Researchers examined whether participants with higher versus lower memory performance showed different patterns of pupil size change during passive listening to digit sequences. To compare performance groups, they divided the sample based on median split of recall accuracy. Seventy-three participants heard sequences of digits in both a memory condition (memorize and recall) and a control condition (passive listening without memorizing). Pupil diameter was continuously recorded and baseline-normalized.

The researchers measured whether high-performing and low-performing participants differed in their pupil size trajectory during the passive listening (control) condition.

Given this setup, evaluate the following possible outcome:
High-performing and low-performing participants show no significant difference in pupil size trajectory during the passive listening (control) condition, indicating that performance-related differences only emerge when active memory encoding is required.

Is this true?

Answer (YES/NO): NO